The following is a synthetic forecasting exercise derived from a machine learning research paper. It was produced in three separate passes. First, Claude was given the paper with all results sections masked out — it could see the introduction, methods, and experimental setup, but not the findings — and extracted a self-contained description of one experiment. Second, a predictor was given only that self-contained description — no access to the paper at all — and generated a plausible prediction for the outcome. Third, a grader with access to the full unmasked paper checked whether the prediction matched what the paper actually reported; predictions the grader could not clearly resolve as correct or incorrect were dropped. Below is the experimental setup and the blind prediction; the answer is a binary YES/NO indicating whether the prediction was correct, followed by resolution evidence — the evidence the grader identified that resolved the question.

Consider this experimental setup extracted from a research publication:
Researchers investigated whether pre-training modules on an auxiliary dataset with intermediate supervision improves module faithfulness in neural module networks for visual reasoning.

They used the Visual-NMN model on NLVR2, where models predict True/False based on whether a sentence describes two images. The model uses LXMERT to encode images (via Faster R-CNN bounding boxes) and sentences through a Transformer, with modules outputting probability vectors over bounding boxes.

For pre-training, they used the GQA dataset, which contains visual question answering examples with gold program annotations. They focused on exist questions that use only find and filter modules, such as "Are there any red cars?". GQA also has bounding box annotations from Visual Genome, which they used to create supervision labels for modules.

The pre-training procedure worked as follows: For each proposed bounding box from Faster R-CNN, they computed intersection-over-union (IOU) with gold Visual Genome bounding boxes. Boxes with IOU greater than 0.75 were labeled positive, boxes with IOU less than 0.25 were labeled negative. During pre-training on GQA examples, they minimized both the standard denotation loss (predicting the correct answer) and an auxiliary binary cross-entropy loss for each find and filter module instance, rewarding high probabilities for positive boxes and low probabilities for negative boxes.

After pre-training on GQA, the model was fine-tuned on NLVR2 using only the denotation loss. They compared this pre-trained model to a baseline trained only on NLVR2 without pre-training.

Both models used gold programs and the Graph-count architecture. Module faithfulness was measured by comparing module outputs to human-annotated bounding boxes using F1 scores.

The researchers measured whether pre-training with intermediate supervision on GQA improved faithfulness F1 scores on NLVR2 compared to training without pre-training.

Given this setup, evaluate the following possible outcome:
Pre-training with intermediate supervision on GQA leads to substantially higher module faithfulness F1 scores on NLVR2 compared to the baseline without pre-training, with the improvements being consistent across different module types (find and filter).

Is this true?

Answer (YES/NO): YES